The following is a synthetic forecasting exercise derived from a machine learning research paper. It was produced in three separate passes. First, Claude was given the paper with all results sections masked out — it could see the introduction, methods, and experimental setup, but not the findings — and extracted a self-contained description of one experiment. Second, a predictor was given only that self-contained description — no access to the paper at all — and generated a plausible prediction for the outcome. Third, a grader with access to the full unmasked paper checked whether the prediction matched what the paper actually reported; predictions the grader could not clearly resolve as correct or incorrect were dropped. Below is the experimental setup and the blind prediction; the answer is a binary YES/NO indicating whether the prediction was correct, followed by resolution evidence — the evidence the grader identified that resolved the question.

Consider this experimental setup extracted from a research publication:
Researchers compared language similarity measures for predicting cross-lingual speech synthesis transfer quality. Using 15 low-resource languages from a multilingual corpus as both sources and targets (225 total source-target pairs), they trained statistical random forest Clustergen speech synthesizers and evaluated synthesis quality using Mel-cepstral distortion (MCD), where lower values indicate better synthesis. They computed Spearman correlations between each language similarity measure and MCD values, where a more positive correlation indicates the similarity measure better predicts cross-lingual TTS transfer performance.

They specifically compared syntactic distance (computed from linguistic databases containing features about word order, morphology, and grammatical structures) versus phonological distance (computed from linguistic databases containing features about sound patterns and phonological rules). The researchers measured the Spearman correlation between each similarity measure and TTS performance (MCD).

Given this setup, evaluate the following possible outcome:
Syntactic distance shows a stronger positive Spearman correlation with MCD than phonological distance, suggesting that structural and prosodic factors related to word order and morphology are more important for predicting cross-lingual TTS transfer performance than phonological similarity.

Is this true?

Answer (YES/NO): YES